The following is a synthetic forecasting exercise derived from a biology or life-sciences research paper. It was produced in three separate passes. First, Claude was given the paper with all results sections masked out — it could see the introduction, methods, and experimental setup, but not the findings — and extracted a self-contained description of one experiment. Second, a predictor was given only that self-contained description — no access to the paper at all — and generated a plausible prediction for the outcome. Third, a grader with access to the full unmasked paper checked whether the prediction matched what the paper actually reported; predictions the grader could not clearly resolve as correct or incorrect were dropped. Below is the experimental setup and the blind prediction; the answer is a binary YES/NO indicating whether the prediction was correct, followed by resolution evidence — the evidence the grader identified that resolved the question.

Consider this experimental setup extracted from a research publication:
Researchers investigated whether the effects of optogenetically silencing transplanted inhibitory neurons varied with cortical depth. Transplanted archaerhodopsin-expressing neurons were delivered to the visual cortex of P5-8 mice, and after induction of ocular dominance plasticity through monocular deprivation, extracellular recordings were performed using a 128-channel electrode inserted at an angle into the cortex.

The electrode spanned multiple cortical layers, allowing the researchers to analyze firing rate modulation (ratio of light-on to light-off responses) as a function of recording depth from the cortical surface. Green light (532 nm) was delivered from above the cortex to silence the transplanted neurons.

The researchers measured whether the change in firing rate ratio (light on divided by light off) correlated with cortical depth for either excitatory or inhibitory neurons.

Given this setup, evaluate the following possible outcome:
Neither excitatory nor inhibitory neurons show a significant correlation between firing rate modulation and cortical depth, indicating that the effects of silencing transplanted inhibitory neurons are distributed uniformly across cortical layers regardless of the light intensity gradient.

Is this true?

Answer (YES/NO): YES